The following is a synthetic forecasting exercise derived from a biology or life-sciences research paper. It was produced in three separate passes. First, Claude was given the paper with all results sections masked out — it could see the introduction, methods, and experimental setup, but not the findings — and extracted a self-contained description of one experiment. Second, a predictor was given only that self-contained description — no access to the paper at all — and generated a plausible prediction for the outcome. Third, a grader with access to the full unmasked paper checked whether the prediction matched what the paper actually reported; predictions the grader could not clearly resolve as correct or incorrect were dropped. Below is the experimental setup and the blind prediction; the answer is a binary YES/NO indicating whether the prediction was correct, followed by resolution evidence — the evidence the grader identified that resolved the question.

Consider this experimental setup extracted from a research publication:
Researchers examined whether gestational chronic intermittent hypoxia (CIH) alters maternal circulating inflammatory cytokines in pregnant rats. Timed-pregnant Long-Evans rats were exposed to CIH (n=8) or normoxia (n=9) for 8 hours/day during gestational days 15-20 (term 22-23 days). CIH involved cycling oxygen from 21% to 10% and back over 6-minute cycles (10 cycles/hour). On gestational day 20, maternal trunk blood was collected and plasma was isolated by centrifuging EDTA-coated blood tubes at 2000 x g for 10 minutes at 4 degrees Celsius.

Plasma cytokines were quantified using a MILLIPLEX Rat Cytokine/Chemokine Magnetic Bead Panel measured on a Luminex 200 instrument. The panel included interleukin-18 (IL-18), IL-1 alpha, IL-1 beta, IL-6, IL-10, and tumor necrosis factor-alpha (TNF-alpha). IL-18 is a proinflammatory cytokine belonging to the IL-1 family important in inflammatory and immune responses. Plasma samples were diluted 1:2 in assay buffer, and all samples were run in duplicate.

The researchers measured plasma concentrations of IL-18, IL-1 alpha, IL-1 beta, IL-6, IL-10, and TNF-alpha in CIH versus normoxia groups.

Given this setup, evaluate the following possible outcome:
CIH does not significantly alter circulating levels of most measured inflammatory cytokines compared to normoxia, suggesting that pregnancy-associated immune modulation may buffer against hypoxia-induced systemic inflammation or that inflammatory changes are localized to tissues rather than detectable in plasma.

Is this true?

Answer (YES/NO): NO